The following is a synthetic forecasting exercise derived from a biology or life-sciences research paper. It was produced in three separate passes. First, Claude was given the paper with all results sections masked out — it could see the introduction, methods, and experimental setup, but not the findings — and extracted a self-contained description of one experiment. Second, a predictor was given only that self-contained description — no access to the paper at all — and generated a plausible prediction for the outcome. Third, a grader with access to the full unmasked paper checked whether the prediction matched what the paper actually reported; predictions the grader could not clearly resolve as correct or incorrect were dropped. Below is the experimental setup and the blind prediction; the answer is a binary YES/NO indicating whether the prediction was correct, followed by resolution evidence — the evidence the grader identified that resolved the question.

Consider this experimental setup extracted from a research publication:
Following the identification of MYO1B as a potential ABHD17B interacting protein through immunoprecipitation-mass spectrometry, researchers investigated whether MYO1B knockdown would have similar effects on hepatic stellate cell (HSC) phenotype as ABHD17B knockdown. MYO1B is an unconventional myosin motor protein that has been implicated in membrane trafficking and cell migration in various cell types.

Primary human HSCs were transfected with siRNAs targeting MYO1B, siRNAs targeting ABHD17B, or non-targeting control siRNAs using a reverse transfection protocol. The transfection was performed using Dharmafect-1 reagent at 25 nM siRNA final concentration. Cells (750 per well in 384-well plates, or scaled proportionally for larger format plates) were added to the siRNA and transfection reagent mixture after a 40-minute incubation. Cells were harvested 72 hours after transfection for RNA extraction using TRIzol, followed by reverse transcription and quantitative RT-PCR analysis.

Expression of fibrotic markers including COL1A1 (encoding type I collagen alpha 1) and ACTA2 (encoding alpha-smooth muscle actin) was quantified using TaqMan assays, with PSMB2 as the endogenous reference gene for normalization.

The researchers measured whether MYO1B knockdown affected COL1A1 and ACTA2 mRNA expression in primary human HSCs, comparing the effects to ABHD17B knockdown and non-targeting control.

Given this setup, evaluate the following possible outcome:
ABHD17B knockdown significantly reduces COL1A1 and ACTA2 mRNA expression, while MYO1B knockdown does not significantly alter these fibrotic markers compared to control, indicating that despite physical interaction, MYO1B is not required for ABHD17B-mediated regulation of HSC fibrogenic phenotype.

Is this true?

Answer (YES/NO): NO